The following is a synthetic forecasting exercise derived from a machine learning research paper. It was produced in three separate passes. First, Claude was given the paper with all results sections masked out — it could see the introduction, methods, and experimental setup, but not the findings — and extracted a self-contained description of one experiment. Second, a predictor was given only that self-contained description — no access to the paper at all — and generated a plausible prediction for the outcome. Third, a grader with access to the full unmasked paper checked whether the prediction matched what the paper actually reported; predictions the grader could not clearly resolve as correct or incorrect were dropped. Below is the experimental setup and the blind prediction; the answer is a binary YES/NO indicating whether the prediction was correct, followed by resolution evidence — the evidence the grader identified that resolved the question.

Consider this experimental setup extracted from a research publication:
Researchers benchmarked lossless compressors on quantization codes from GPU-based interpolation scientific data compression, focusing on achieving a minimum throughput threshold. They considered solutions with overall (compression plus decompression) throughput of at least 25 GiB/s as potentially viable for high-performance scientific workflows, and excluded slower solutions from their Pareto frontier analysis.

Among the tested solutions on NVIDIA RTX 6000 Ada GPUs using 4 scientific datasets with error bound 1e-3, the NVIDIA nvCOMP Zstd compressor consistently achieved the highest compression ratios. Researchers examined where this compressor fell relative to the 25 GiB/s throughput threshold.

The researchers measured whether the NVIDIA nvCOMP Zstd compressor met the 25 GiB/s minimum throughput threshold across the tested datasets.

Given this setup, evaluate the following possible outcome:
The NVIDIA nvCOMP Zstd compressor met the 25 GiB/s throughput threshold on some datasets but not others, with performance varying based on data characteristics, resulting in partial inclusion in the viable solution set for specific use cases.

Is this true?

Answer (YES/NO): NO